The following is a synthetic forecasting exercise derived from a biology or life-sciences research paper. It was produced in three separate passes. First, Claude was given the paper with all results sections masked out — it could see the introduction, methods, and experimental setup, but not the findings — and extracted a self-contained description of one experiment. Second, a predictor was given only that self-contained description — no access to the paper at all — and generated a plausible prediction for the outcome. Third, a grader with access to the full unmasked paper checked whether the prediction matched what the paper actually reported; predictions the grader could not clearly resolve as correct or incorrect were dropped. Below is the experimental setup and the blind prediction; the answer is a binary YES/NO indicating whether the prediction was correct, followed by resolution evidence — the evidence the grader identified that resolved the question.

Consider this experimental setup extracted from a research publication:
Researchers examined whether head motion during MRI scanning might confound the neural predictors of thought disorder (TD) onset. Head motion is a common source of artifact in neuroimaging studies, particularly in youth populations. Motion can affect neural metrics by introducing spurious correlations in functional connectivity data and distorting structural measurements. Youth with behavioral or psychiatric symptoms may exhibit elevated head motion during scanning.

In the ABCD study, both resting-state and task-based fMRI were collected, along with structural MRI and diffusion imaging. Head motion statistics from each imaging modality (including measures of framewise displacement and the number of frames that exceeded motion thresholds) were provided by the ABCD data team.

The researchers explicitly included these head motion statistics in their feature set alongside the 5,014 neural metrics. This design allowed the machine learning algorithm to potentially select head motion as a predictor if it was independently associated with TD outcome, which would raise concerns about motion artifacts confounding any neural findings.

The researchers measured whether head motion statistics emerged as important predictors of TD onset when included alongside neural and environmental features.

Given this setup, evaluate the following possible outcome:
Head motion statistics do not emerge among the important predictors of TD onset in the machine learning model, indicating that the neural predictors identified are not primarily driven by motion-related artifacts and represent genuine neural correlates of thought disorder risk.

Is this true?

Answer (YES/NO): YES